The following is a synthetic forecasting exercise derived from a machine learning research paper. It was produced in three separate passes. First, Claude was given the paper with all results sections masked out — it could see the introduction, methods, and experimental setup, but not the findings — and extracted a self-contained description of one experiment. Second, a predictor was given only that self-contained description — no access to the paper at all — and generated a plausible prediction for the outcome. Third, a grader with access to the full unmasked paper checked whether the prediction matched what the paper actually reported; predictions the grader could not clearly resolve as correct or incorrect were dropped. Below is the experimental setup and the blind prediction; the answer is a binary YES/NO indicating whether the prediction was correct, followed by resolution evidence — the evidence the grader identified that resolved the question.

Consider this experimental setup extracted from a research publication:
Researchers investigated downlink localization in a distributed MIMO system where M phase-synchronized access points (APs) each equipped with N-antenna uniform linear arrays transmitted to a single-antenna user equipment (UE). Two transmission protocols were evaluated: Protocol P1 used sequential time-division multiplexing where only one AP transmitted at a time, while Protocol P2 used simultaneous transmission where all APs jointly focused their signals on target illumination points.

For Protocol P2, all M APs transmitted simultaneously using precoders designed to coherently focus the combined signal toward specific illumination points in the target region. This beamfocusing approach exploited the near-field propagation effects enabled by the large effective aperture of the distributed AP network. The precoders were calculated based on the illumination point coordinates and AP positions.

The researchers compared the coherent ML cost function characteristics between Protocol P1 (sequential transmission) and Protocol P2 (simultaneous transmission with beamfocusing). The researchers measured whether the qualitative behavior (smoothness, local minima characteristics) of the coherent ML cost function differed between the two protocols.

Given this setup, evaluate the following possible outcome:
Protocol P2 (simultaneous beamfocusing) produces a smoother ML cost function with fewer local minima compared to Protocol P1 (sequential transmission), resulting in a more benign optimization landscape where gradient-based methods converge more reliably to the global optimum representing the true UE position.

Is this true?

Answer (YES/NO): NO